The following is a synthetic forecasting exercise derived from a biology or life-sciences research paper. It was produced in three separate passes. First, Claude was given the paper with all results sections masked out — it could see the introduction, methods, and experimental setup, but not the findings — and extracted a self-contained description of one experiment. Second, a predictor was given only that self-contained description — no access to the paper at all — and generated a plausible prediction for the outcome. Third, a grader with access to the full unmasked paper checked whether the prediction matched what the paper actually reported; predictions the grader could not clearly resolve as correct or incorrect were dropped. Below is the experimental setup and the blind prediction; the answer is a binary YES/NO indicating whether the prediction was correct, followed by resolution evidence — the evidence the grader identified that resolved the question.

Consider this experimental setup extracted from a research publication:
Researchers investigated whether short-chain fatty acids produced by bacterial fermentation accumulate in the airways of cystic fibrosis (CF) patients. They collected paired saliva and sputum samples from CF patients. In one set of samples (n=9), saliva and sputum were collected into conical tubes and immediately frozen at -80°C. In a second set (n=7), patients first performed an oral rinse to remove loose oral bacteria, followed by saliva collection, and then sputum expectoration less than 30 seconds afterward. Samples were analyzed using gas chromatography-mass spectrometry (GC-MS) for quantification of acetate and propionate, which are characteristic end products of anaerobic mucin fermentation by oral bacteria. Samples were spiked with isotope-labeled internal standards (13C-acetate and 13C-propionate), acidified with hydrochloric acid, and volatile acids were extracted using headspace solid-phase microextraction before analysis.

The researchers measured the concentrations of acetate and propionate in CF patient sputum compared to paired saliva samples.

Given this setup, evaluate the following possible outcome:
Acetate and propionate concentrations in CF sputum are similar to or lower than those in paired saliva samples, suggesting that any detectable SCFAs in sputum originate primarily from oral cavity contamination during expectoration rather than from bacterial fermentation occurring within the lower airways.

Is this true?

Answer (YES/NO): NO